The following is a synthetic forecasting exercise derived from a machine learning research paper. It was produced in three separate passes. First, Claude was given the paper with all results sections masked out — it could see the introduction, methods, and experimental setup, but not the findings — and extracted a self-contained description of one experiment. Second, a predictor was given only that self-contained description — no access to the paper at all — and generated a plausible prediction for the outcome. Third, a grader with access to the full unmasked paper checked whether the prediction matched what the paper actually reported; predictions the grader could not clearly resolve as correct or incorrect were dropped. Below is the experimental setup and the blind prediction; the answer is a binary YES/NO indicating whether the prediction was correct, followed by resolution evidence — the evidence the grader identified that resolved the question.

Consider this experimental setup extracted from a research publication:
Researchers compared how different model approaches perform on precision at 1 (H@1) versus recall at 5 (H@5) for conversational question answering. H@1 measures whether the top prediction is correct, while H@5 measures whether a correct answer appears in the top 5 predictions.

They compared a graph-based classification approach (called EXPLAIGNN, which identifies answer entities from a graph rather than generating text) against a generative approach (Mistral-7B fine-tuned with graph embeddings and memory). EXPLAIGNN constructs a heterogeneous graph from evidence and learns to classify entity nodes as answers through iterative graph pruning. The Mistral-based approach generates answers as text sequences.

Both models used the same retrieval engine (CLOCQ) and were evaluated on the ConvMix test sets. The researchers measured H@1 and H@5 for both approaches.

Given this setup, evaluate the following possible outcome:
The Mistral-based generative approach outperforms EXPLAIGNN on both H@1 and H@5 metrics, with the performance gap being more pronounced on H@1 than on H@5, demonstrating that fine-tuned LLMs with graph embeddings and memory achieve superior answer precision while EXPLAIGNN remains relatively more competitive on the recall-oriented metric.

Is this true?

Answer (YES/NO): NO